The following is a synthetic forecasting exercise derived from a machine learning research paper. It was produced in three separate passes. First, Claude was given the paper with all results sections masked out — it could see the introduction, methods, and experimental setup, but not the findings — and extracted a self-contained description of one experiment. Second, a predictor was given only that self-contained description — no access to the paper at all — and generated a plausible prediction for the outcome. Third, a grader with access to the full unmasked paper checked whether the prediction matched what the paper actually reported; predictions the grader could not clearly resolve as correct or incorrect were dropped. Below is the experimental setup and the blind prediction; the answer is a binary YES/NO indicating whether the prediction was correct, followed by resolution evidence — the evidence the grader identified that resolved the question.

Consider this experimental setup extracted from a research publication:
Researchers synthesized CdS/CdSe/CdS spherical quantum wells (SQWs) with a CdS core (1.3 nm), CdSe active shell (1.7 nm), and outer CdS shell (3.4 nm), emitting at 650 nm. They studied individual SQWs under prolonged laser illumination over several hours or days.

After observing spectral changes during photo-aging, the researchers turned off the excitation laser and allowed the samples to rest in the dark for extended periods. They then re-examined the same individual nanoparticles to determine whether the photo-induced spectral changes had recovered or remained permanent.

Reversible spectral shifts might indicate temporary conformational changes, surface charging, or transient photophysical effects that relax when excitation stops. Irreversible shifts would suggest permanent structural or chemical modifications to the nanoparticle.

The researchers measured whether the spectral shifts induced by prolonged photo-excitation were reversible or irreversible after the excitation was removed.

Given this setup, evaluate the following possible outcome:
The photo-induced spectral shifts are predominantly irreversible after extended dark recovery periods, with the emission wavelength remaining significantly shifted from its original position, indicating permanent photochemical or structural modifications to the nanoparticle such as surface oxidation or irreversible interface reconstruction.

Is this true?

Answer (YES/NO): YES